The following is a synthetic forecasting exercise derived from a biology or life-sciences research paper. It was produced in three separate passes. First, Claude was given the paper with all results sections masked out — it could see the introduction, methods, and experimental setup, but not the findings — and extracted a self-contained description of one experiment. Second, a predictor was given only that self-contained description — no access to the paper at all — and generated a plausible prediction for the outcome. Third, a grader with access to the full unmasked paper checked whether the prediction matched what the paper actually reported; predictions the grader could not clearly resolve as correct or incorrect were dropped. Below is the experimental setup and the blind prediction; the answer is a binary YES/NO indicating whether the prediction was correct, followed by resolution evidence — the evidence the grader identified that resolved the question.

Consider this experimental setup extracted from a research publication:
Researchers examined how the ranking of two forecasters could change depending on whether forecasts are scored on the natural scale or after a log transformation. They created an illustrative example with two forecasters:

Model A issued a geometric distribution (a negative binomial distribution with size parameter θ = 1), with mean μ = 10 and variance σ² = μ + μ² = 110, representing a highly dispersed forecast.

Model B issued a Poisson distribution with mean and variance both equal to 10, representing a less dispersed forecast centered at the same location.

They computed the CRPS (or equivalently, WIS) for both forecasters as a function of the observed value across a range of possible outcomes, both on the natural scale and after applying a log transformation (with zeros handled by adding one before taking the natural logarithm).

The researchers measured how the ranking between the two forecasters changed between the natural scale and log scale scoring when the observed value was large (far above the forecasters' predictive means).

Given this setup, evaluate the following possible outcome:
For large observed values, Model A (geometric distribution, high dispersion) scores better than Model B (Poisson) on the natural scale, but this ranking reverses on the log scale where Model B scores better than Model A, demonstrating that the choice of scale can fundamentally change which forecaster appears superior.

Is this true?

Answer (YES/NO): YES